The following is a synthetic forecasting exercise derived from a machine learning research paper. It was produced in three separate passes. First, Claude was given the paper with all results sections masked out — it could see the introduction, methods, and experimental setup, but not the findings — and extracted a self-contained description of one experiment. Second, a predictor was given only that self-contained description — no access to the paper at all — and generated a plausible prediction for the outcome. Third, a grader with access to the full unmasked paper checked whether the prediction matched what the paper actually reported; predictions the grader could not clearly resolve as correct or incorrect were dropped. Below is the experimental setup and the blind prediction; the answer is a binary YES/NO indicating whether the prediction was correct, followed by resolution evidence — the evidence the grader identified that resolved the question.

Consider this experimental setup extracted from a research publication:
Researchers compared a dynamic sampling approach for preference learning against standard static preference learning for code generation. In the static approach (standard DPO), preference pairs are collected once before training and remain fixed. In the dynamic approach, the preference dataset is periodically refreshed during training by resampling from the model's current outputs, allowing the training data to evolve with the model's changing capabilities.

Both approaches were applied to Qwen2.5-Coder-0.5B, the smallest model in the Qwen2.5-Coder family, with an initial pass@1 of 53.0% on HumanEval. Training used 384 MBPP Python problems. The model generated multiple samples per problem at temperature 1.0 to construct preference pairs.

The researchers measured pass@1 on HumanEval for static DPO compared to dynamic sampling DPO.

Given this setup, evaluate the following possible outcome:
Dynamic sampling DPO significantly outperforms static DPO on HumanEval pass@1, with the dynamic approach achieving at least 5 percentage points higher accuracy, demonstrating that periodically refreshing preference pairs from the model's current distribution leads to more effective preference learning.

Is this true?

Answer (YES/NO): NO